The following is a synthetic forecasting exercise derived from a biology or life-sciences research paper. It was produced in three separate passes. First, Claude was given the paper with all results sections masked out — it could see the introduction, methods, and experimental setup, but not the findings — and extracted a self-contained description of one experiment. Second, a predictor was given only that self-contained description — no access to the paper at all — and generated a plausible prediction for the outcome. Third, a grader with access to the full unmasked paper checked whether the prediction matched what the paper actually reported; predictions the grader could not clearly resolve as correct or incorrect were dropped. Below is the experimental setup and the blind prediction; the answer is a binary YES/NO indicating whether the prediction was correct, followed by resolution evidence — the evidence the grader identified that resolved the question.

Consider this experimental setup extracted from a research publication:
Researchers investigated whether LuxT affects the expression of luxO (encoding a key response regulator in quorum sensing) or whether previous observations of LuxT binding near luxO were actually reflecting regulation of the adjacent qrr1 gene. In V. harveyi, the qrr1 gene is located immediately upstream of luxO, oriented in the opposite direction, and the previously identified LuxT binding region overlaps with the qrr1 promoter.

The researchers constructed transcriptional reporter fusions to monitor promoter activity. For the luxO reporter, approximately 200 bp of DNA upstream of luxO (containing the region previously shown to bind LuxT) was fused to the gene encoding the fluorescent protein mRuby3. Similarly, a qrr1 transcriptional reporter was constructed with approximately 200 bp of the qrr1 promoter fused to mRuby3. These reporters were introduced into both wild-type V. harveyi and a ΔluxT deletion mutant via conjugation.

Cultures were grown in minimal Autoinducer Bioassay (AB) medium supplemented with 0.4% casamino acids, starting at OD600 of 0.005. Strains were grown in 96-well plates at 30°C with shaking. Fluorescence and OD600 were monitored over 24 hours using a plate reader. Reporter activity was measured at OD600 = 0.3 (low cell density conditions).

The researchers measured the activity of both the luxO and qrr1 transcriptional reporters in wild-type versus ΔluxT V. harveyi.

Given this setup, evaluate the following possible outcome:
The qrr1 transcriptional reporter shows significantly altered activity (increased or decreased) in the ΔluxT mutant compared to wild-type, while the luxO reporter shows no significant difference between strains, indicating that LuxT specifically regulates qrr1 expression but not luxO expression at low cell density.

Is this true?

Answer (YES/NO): NO